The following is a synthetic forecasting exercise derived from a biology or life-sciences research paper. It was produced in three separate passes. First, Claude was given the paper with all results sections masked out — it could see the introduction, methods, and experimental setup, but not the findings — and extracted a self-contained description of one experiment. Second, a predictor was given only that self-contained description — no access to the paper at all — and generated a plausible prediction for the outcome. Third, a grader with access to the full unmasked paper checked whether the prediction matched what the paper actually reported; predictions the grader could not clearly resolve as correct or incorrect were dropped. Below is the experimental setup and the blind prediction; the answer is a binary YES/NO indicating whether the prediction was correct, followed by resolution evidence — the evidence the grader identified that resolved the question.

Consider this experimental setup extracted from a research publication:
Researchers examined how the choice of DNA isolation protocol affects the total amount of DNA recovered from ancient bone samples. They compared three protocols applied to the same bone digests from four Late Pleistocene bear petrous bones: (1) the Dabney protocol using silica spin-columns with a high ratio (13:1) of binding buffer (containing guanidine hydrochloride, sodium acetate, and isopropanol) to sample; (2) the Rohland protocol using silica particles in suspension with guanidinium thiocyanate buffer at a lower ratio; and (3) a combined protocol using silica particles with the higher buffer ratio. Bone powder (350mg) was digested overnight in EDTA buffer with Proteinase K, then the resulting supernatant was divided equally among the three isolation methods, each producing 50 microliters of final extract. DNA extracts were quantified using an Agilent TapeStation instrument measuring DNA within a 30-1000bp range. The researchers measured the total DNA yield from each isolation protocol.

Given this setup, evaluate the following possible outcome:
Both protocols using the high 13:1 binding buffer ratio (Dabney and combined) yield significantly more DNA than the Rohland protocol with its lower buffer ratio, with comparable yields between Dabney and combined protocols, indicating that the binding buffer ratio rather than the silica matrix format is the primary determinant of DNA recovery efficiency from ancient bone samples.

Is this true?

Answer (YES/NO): NO